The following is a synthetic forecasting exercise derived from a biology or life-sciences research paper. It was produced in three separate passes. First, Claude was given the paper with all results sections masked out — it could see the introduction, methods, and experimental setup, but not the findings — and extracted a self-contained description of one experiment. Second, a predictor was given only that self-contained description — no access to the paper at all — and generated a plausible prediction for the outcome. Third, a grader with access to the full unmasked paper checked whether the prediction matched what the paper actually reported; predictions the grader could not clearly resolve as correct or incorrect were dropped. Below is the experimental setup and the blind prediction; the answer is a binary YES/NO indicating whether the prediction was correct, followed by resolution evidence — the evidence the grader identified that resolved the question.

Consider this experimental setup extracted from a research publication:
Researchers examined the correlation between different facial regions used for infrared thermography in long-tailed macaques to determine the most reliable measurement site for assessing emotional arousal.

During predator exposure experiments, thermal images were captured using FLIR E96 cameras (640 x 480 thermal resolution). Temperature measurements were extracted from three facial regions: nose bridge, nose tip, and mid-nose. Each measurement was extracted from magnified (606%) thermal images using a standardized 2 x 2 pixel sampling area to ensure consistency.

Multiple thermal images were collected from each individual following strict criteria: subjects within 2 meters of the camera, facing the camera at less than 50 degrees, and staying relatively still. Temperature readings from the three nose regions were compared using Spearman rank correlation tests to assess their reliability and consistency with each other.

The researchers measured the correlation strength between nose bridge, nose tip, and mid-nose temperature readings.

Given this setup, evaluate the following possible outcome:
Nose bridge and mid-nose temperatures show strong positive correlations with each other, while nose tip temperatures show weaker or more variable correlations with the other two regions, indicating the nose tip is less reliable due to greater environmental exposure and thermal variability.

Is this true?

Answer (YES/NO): NO